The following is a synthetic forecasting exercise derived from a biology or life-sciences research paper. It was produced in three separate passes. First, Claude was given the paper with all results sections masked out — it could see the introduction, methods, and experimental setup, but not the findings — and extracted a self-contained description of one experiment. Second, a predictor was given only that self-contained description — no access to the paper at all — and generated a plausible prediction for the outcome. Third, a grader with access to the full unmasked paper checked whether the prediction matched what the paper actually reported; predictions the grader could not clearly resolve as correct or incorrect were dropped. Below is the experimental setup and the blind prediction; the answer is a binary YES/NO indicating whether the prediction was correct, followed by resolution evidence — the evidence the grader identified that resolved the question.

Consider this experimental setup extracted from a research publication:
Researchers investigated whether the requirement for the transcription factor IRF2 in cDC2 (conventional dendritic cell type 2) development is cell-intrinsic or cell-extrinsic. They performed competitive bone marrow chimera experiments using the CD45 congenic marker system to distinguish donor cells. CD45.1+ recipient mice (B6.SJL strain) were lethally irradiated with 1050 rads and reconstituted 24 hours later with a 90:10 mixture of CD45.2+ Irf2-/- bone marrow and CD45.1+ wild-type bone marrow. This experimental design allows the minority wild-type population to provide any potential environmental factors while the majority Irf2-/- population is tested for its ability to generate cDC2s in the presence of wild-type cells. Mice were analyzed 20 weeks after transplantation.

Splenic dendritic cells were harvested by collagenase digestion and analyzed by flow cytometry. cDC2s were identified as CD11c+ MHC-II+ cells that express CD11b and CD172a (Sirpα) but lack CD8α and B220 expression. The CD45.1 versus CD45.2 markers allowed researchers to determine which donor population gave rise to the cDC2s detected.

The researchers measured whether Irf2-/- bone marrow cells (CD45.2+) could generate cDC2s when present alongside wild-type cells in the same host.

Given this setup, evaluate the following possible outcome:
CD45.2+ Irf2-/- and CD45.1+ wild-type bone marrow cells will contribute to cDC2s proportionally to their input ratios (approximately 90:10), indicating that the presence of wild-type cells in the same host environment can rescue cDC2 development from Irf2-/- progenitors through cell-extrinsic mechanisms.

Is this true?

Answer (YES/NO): NO